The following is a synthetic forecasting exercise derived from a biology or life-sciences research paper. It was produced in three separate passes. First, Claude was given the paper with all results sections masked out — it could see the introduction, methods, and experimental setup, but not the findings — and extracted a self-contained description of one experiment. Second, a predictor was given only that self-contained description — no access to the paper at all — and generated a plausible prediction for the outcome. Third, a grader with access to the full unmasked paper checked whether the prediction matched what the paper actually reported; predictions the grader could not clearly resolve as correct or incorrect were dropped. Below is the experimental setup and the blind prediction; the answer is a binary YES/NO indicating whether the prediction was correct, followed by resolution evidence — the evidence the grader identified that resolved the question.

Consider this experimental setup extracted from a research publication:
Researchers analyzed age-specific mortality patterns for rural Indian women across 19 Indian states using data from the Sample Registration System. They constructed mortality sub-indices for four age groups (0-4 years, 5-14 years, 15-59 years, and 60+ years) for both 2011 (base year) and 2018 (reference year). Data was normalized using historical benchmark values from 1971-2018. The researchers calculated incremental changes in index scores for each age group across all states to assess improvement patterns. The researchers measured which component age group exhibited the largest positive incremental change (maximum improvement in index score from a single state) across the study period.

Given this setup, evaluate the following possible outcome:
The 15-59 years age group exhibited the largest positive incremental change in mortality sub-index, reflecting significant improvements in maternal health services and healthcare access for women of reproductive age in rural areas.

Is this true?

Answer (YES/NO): NO